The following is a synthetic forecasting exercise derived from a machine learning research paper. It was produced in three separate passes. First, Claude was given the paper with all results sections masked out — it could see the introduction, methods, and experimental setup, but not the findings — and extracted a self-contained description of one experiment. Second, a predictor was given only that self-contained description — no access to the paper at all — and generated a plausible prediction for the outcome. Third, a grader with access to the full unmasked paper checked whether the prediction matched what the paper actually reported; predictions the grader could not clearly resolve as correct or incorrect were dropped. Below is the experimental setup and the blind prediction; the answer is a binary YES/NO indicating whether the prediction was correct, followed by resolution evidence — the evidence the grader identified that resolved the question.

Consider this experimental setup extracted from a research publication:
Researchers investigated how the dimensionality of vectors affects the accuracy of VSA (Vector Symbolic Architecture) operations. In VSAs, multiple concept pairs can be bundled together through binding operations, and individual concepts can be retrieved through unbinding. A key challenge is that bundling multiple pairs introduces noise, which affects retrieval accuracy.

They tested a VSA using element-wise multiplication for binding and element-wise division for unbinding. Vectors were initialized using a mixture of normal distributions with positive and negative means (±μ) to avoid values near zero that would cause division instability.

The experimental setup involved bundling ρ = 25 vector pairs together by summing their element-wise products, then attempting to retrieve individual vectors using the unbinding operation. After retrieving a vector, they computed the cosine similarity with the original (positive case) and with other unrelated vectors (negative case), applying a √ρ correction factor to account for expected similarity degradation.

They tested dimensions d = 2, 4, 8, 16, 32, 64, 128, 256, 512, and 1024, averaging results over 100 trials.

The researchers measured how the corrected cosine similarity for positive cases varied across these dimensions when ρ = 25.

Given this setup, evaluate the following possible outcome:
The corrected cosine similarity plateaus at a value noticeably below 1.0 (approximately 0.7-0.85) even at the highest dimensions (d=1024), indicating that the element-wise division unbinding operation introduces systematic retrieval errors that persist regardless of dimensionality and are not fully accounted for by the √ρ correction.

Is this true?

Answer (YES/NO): NO